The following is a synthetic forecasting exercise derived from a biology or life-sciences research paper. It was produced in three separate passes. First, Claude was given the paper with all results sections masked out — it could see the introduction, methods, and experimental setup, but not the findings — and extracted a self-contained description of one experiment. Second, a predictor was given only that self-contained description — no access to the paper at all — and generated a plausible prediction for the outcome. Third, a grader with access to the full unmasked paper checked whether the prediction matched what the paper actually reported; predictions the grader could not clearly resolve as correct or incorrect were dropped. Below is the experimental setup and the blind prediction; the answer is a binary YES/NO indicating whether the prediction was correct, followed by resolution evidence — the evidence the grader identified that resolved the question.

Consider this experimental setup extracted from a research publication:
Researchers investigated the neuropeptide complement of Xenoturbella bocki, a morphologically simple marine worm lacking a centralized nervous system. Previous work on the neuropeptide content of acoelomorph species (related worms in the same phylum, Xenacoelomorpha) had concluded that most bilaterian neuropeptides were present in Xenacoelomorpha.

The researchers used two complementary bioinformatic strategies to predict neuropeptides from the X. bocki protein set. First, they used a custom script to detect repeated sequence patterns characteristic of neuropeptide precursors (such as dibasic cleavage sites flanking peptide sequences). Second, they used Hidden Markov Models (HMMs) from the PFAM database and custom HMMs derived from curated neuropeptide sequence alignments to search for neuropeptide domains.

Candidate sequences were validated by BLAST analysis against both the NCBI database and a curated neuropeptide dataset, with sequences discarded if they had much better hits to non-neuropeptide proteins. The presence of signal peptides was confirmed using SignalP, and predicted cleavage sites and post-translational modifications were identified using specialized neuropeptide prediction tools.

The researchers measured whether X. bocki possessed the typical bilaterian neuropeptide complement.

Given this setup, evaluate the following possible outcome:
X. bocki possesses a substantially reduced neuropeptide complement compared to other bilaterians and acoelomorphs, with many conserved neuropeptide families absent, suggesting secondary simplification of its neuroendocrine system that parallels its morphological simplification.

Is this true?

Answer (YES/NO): NO